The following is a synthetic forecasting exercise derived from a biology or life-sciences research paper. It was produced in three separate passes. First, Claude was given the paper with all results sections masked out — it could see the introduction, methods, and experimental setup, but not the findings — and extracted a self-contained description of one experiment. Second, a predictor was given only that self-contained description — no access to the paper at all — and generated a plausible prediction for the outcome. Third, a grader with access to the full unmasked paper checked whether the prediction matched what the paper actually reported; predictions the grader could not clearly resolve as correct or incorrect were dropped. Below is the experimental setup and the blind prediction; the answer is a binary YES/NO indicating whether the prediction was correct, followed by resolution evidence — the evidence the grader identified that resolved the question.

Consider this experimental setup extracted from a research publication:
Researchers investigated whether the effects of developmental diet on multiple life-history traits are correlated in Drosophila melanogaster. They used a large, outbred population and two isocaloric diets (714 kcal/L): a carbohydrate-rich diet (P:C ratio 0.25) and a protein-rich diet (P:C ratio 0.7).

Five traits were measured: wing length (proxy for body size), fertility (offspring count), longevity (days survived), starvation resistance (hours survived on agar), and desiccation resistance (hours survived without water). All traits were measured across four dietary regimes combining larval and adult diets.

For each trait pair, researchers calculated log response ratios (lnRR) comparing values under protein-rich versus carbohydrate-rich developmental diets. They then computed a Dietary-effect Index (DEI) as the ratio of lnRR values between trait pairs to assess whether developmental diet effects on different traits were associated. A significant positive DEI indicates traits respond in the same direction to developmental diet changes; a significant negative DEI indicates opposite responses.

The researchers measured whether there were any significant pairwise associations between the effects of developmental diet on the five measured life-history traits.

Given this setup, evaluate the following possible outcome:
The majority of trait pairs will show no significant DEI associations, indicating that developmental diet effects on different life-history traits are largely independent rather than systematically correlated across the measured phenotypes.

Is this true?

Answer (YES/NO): YES